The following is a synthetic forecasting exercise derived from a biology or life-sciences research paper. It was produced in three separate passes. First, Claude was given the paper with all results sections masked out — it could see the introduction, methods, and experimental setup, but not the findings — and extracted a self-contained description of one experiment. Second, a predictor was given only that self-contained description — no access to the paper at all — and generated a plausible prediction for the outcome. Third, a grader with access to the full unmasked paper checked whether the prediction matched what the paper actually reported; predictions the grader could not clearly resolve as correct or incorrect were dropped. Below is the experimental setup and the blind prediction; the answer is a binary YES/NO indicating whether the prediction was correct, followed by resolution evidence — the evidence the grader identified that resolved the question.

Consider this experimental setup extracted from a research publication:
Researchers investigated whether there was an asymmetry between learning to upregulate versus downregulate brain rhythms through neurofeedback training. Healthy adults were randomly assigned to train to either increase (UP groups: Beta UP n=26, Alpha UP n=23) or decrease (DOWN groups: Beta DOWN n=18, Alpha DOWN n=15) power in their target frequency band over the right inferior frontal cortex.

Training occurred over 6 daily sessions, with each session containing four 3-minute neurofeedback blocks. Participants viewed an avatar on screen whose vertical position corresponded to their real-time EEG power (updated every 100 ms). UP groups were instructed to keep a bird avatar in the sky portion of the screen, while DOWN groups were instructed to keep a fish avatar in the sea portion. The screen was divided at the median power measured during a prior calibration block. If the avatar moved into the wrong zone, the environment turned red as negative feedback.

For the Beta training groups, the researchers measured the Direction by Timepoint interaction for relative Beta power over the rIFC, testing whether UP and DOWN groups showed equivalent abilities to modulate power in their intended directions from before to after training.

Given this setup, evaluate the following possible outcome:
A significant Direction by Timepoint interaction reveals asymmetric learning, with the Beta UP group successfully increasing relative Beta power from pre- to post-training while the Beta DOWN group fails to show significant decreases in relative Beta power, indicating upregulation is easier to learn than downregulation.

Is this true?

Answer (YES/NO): NO